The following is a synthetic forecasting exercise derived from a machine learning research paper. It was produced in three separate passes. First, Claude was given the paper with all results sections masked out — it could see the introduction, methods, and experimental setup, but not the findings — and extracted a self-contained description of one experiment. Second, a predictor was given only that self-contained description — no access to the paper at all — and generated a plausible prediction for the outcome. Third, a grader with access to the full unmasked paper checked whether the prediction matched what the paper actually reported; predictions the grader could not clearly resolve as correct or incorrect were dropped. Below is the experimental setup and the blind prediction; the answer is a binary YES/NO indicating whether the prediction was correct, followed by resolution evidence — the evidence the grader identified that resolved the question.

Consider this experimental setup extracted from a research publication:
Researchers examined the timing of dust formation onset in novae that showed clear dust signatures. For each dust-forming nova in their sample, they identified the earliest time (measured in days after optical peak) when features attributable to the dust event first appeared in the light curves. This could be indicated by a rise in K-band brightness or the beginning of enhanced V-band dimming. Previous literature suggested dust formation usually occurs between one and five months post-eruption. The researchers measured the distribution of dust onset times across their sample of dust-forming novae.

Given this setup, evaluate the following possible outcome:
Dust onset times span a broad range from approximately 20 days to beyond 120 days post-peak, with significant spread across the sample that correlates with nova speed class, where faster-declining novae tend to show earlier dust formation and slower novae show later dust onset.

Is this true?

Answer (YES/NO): NO